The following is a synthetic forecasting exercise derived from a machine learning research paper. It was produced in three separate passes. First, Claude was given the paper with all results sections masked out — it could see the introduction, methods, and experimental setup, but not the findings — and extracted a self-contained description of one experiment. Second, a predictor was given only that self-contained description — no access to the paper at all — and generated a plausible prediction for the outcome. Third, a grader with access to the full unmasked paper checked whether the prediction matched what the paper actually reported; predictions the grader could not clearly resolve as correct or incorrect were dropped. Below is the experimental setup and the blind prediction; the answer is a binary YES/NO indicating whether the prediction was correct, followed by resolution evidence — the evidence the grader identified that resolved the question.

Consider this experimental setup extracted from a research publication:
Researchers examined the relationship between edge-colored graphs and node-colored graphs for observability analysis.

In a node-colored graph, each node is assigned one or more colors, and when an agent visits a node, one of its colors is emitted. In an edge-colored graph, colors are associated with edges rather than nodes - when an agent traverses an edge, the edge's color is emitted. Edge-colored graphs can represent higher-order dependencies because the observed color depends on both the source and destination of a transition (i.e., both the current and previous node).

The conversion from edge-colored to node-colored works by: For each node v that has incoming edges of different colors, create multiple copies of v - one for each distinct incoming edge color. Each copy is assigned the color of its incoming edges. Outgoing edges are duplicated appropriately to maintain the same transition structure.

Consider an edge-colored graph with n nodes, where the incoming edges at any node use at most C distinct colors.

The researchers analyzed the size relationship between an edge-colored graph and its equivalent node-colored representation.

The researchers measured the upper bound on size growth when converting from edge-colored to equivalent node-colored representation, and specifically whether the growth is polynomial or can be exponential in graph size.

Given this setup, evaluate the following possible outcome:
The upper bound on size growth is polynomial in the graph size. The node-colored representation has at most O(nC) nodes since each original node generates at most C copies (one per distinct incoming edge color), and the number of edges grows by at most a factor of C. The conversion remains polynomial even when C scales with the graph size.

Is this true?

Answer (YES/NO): YES